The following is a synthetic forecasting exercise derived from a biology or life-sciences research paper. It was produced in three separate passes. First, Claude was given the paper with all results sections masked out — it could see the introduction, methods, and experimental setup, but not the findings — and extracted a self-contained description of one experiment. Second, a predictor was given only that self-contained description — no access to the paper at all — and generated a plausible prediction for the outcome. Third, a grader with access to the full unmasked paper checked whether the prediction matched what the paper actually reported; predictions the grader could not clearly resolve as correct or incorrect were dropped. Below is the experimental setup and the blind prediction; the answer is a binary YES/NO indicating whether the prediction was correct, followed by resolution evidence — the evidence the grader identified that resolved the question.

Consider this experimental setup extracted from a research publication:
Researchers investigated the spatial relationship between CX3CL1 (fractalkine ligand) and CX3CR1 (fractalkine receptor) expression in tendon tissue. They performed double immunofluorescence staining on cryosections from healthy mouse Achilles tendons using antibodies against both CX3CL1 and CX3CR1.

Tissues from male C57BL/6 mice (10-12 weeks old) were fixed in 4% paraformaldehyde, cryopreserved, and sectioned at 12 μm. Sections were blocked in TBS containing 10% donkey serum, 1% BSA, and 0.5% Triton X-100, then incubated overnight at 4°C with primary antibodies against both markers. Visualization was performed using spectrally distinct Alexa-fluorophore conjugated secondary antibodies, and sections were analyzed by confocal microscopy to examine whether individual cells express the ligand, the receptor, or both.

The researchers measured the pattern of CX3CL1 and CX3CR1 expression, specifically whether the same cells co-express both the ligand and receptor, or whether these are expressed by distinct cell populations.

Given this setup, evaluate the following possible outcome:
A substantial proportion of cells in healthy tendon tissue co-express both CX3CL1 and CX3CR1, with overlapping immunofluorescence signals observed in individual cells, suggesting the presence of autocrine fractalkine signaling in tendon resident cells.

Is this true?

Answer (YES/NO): YES